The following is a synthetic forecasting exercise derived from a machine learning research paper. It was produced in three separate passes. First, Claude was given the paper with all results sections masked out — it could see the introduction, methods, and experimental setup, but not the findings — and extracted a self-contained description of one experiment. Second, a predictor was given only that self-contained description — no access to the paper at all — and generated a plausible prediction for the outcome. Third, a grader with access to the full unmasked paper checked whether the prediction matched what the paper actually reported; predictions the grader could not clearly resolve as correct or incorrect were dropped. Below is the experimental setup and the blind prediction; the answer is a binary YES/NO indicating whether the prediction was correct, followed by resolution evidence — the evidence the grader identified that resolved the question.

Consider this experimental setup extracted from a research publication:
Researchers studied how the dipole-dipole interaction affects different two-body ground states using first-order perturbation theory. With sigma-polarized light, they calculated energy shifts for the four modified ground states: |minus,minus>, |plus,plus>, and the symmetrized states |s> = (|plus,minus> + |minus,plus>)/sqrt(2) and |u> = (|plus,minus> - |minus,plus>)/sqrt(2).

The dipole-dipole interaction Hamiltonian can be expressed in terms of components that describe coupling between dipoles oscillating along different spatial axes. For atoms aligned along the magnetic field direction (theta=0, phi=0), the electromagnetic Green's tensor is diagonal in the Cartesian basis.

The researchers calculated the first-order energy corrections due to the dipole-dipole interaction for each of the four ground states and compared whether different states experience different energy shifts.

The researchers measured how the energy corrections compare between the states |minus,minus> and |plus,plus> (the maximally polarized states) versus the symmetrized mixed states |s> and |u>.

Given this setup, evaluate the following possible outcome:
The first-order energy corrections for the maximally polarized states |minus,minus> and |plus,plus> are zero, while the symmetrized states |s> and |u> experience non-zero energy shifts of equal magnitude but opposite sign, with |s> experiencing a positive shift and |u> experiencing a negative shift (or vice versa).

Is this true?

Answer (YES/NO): NO